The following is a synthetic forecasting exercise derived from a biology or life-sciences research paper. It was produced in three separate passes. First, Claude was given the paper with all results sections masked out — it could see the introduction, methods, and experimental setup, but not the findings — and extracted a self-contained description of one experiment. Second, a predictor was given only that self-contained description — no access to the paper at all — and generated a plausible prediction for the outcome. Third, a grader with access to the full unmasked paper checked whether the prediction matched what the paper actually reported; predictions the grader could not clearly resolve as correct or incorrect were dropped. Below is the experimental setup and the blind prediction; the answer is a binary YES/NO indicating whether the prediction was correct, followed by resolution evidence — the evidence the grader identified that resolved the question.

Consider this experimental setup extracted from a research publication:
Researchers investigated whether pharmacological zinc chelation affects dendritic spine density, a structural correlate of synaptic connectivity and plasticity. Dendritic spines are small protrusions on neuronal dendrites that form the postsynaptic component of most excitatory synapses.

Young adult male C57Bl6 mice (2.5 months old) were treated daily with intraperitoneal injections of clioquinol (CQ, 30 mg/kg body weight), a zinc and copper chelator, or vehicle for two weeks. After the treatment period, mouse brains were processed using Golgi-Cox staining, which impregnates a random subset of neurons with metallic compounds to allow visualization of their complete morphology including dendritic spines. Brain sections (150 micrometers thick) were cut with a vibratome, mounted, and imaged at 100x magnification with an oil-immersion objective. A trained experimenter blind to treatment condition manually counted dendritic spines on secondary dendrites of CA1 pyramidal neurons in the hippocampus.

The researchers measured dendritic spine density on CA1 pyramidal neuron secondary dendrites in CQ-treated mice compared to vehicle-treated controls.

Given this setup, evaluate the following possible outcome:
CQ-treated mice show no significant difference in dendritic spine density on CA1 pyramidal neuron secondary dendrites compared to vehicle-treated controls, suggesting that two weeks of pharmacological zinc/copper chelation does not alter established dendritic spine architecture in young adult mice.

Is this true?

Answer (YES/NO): NO